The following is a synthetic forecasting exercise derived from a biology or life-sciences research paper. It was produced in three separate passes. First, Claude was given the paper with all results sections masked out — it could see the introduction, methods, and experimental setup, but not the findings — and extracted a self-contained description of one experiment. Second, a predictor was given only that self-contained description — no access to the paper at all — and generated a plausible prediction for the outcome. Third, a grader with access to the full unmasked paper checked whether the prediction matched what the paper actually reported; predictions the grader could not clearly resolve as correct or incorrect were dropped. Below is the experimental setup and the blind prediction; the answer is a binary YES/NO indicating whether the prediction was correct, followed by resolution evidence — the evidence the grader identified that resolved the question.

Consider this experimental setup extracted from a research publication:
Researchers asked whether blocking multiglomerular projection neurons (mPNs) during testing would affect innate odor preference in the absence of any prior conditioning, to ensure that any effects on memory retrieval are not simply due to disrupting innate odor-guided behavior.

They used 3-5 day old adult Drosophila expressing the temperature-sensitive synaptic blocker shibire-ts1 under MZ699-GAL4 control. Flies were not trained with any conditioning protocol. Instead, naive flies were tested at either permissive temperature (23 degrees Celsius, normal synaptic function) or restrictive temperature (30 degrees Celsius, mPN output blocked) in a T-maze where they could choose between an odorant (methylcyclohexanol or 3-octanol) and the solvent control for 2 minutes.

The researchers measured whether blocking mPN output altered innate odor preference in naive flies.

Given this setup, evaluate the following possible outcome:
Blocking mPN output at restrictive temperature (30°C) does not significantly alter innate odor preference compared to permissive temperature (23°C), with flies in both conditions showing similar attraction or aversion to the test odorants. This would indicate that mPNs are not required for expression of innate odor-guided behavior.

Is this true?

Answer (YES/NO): NO